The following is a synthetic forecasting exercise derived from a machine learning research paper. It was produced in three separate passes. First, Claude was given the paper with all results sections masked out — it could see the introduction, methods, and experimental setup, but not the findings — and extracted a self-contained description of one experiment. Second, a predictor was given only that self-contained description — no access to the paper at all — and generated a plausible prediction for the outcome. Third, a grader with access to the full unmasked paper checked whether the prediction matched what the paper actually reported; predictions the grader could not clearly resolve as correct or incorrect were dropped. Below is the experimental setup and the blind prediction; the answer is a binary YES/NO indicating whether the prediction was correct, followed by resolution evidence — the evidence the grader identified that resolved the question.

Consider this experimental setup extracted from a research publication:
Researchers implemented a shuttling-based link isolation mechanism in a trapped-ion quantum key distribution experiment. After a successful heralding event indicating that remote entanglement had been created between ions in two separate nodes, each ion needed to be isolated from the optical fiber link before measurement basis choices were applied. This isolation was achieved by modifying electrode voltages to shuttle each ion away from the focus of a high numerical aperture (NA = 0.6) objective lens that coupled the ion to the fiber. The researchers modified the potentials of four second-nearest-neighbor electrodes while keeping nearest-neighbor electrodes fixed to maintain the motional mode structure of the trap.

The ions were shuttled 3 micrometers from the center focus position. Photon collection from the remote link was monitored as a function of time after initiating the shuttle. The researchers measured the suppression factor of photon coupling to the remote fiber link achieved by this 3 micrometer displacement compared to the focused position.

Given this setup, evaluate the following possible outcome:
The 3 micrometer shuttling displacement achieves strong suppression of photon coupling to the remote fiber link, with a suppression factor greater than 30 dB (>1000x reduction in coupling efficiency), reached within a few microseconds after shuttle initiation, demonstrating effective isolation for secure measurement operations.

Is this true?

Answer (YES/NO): NO